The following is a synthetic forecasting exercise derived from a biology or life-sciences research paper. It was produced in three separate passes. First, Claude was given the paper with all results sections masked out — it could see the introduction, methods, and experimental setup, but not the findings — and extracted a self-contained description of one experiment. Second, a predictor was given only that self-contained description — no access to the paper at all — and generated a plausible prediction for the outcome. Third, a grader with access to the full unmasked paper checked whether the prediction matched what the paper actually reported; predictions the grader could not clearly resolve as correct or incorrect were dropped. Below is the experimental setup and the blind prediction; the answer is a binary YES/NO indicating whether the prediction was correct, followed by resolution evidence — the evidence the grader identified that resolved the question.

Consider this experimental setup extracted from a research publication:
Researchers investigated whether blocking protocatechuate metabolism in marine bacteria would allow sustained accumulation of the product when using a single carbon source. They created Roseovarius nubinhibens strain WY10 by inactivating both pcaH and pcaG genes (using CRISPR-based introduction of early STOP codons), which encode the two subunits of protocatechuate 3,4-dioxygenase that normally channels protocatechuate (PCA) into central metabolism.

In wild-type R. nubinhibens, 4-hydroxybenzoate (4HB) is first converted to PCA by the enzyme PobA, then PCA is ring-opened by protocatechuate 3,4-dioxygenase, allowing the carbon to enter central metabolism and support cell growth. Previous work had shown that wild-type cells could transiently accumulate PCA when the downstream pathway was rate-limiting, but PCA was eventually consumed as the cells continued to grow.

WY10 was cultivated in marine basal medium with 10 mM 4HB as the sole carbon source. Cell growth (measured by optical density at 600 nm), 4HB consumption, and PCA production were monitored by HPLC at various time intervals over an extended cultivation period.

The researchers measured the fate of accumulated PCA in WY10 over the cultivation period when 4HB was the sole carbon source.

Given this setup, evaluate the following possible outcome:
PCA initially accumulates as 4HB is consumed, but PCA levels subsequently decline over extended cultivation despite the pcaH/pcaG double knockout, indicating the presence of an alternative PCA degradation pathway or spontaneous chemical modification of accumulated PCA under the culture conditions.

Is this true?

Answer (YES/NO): NO